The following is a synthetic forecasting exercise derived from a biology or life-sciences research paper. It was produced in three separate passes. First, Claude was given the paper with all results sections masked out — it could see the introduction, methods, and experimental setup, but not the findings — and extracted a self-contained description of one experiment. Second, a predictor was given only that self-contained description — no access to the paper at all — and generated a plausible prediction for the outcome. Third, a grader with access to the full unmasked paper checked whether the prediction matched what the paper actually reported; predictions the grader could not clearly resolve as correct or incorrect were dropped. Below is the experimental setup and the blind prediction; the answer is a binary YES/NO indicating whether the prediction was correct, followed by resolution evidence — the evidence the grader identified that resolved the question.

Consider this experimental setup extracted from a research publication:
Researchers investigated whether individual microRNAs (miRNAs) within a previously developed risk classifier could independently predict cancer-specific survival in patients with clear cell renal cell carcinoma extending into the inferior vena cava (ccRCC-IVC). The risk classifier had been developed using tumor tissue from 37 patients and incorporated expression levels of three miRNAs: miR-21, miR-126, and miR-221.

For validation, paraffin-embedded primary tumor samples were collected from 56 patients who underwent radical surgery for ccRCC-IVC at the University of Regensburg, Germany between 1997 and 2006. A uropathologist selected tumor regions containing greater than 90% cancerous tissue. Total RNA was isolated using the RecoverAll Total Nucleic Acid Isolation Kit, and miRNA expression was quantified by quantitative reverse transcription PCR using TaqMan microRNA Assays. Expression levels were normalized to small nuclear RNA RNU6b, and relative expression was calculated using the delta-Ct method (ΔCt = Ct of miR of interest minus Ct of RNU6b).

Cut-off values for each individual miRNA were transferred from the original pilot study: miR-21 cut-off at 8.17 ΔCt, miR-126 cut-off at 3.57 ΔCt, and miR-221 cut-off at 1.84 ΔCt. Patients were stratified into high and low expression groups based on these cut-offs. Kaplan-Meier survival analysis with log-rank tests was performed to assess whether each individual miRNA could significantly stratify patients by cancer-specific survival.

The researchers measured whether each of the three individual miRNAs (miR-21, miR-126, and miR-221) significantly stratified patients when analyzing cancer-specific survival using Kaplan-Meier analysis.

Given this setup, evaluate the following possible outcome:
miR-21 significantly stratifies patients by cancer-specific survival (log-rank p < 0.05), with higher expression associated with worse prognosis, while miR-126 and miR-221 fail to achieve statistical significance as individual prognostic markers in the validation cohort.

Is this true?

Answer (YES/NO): NO